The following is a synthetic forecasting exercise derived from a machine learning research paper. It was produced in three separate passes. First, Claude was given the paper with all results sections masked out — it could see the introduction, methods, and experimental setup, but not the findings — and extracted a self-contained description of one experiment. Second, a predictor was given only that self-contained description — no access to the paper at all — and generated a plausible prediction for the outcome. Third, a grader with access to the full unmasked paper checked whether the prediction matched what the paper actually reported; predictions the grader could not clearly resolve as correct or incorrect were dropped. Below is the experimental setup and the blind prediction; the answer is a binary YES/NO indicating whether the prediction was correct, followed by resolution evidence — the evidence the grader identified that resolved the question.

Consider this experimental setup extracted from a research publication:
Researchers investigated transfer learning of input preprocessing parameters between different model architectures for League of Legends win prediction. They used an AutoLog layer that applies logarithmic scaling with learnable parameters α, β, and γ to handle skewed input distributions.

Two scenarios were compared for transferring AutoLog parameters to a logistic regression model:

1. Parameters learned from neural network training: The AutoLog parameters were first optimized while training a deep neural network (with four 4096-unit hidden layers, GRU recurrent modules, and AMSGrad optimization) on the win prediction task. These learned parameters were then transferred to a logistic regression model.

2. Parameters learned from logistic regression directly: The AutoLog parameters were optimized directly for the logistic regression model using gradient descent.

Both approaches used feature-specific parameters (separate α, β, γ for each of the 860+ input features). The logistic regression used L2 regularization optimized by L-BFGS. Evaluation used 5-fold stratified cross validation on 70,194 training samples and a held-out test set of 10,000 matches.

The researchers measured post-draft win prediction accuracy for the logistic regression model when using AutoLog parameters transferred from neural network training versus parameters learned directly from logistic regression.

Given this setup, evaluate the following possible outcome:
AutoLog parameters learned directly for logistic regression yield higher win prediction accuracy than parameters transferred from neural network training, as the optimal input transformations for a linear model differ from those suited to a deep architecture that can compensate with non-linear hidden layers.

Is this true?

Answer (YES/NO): NO